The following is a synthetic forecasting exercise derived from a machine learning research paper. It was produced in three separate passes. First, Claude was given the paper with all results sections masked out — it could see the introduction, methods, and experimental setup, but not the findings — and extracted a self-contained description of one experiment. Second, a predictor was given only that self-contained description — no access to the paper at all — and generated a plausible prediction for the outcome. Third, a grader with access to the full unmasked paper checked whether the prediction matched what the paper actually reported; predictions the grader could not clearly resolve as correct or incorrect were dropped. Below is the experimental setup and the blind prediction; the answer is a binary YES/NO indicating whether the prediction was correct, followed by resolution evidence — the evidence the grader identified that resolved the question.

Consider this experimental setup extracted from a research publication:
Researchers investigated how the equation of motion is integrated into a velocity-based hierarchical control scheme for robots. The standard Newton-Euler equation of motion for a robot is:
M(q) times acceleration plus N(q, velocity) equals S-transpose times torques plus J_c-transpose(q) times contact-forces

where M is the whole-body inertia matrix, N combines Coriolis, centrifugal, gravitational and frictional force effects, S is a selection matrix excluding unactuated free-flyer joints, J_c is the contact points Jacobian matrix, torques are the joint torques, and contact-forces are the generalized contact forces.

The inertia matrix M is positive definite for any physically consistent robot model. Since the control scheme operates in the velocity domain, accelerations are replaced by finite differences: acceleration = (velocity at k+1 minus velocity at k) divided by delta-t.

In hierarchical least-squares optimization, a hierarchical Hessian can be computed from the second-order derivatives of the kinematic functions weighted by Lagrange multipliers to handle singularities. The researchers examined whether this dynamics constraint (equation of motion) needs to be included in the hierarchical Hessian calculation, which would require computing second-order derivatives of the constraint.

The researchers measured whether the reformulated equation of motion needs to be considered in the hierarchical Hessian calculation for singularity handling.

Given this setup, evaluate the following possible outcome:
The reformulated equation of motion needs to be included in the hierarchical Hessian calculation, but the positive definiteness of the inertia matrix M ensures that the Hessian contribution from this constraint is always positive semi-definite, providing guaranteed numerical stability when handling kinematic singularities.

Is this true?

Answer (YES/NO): NO